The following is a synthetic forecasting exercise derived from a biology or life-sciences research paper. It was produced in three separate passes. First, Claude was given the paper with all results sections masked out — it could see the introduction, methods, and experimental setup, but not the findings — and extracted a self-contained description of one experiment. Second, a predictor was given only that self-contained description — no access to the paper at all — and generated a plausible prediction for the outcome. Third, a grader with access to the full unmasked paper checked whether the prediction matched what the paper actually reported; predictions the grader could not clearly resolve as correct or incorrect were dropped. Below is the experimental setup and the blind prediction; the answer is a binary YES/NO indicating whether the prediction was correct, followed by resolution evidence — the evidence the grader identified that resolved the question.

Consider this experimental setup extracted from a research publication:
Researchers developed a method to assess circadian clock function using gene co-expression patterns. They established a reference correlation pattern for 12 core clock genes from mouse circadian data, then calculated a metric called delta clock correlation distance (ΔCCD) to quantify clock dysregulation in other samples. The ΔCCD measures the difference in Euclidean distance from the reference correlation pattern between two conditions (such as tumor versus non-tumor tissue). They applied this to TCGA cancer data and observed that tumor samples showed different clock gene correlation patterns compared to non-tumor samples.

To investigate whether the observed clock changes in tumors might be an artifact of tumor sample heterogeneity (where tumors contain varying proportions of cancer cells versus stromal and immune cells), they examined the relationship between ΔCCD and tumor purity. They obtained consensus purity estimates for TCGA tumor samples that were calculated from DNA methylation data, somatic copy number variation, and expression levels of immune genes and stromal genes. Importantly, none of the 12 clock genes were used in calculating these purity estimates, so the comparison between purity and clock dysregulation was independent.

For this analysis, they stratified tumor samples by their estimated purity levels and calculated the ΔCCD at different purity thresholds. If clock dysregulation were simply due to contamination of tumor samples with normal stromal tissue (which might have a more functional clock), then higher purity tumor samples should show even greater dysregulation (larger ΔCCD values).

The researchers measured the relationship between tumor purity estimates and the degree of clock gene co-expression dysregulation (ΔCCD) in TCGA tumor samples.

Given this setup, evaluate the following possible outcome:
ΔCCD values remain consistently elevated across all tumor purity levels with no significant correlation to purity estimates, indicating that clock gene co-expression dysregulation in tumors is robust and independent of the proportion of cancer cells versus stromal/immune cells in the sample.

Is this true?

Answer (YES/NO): NO